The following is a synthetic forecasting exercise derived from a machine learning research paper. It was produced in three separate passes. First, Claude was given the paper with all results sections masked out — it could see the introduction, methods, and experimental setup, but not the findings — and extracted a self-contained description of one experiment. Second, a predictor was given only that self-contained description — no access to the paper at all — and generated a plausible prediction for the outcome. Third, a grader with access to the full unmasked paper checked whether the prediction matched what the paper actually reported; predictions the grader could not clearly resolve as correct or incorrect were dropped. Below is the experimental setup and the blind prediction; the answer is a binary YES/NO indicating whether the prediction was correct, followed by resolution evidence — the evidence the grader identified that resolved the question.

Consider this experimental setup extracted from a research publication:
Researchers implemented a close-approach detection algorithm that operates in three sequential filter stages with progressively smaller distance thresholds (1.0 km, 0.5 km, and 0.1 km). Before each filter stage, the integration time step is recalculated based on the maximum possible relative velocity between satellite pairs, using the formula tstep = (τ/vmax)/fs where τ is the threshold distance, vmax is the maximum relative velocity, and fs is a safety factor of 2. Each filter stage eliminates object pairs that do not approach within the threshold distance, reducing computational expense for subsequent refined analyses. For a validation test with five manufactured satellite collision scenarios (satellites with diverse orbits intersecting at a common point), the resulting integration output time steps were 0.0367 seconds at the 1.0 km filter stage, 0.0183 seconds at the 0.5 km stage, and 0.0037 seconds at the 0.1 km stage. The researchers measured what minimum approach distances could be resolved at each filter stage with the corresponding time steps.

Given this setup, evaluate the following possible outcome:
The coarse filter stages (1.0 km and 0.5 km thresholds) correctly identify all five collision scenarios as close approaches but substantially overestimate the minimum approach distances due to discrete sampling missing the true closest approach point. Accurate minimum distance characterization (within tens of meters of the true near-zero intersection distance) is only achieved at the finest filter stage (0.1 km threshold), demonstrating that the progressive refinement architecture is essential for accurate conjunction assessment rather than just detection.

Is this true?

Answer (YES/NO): NO